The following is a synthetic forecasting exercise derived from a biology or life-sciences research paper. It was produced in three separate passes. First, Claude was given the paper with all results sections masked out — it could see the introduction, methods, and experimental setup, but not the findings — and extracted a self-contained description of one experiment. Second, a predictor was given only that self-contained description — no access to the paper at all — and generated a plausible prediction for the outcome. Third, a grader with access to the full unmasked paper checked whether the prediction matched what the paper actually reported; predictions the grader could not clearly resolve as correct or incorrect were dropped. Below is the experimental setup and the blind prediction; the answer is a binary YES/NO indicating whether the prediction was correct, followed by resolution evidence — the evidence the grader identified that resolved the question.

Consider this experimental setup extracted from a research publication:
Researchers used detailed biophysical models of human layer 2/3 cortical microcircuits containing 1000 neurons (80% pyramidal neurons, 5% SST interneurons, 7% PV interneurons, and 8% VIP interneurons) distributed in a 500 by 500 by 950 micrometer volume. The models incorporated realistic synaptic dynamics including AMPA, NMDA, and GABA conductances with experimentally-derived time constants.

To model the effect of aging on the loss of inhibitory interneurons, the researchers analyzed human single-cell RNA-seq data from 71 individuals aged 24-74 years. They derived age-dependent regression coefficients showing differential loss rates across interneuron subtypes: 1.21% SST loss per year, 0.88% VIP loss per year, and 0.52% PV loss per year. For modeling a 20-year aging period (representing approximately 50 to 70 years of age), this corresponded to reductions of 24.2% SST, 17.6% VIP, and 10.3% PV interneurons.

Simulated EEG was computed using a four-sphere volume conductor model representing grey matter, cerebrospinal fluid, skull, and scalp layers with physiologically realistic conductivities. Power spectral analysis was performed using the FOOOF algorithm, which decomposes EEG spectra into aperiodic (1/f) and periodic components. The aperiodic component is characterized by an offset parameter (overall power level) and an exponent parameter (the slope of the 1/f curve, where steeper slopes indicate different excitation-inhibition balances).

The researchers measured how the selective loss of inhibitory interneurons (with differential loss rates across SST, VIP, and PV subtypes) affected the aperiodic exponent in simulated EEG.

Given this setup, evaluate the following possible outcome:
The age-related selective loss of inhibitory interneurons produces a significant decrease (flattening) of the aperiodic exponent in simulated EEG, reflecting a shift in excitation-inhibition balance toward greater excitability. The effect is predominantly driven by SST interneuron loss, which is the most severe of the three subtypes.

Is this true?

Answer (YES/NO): NO